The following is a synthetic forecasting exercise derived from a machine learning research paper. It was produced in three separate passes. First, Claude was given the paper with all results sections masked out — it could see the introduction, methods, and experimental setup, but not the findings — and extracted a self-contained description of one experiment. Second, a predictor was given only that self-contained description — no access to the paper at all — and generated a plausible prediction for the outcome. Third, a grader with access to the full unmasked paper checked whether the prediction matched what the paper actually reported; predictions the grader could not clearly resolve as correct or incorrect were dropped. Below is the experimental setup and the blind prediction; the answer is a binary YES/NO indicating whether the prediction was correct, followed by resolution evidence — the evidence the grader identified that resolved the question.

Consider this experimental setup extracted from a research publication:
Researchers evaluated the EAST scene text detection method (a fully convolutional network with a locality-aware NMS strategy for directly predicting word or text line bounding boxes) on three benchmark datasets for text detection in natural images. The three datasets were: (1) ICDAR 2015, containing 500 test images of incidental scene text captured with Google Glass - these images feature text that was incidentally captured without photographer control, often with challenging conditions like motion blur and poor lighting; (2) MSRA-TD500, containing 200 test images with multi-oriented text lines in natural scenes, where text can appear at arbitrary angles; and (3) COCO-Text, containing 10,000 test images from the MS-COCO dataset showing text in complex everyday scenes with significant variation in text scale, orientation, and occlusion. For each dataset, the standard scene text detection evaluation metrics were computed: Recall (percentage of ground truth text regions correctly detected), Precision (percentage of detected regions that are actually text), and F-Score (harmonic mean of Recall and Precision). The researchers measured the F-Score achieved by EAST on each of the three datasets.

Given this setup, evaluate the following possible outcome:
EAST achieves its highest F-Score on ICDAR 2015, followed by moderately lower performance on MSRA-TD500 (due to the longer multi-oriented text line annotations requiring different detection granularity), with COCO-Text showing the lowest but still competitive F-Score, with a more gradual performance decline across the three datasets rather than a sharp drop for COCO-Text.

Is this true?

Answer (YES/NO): NO